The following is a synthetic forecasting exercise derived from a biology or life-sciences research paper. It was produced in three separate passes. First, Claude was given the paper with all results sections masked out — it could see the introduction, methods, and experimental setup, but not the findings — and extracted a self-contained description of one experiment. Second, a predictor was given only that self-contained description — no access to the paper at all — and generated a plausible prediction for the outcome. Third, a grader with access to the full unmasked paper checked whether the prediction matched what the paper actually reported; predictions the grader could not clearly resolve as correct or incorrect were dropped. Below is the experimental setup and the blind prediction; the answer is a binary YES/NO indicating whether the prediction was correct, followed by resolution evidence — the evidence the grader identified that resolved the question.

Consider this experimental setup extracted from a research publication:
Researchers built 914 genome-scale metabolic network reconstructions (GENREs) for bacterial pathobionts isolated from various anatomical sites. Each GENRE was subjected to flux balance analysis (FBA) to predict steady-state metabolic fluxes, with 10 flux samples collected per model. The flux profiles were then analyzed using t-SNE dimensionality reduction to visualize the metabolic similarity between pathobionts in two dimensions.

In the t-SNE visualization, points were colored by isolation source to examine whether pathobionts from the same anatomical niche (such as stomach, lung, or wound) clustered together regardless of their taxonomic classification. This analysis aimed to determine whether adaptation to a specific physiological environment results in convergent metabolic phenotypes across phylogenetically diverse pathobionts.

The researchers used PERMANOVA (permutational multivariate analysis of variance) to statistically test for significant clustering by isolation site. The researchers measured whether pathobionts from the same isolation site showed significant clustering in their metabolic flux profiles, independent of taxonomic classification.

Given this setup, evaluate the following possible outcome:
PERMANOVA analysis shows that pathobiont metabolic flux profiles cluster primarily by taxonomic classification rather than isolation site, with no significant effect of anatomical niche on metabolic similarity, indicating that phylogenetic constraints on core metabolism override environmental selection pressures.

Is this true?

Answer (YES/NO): NO